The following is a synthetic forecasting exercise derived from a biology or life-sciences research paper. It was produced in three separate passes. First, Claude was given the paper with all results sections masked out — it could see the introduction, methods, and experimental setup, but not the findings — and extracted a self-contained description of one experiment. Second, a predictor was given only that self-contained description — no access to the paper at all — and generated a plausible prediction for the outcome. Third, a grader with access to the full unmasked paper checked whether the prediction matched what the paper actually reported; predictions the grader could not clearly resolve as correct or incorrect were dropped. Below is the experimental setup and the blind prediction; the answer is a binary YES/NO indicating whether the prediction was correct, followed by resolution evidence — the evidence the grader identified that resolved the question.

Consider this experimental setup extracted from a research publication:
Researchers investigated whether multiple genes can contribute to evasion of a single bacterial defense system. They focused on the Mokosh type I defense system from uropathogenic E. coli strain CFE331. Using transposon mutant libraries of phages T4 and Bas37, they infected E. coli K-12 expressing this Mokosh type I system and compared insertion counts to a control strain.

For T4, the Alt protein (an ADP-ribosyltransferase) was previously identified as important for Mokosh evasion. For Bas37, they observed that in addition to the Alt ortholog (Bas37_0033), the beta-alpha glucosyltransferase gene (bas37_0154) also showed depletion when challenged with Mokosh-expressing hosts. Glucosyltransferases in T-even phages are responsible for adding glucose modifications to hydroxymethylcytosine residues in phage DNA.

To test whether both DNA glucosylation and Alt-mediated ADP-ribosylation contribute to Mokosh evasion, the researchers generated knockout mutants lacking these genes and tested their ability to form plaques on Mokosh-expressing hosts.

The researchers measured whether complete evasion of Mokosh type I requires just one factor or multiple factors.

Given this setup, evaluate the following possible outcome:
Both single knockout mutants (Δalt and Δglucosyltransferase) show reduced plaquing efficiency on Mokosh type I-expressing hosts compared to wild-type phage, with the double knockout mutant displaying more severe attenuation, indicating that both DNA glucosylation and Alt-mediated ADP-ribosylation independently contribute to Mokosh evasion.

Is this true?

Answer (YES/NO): NO